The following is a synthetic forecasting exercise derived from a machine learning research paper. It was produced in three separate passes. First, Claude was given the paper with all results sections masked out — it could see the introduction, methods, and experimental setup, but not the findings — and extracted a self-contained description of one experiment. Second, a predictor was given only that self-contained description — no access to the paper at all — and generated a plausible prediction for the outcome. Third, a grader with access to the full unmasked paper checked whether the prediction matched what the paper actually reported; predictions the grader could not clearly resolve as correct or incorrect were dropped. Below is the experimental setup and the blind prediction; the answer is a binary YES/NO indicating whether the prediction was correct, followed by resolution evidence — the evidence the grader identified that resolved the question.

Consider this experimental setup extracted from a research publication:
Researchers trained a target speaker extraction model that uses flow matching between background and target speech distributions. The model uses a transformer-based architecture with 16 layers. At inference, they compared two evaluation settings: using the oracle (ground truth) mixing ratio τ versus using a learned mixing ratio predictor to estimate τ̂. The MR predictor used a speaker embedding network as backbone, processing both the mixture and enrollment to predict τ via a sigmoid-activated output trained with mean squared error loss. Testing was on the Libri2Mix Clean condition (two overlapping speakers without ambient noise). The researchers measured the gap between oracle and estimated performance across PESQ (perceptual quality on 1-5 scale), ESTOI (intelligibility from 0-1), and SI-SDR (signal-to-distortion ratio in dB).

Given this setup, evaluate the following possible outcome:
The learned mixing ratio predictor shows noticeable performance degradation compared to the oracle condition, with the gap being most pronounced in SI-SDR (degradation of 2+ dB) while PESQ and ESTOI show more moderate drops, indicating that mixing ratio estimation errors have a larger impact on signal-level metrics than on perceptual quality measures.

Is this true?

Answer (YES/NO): NO